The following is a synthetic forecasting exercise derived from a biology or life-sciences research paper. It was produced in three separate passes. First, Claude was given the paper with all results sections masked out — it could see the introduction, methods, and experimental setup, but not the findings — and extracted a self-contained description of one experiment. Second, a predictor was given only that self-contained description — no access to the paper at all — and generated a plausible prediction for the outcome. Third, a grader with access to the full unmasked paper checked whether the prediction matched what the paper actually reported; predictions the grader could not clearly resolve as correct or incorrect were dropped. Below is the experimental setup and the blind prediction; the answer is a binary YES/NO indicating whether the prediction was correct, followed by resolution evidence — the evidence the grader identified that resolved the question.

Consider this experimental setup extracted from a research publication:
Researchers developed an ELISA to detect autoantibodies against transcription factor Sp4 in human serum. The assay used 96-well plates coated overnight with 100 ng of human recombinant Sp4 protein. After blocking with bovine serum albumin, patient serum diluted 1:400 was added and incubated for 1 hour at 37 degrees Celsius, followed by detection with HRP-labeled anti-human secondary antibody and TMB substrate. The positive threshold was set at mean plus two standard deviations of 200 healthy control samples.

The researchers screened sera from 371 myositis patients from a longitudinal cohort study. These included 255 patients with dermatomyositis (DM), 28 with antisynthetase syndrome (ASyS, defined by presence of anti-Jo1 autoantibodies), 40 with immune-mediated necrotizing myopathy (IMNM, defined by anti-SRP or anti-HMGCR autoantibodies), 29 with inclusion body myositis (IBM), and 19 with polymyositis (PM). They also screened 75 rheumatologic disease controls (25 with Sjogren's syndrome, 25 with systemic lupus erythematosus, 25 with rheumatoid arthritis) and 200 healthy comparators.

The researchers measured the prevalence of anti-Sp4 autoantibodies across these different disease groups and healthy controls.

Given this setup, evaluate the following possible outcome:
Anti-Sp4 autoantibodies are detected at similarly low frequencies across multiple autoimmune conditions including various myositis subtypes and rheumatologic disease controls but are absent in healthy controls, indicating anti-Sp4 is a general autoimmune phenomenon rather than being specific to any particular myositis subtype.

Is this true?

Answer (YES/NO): NO